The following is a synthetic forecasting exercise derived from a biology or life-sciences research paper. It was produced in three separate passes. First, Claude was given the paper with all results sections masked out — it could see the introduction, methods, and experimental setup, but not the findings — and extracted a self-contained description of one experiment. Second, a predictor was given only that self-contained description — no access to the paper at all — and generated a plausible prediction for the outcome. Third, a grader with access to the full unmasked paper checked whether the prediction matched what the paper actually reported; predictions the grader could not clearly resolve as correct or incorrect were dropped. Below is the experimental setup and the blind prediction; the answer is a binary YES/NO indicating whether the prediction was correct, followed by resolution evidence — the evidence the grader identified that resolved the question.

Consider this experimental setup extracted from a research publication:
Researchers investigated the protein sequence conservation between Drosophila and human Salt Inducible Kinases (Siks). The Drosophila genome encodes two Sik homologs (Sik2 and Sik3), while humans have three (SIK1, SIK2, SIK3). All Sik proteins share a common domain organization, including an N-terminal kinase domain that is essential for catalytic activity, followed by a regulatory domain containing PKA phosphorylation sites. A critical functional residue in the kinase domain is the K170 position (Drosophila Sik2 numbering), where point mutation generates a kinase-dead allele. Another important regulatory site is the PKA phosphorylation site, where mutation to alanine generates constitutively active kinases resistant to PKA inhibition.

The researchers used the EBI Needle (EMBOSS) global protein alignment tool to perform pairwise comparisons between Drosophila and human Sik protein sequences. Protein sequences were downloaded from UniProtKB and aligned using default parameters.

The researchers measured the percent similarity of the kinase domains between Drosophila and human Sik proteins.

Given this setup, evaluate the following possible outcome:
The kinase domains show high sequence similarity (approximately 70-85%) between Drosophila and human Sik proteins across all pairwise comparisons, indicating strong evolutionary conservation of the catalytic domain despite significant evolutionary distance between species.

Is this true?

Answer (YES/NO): NO